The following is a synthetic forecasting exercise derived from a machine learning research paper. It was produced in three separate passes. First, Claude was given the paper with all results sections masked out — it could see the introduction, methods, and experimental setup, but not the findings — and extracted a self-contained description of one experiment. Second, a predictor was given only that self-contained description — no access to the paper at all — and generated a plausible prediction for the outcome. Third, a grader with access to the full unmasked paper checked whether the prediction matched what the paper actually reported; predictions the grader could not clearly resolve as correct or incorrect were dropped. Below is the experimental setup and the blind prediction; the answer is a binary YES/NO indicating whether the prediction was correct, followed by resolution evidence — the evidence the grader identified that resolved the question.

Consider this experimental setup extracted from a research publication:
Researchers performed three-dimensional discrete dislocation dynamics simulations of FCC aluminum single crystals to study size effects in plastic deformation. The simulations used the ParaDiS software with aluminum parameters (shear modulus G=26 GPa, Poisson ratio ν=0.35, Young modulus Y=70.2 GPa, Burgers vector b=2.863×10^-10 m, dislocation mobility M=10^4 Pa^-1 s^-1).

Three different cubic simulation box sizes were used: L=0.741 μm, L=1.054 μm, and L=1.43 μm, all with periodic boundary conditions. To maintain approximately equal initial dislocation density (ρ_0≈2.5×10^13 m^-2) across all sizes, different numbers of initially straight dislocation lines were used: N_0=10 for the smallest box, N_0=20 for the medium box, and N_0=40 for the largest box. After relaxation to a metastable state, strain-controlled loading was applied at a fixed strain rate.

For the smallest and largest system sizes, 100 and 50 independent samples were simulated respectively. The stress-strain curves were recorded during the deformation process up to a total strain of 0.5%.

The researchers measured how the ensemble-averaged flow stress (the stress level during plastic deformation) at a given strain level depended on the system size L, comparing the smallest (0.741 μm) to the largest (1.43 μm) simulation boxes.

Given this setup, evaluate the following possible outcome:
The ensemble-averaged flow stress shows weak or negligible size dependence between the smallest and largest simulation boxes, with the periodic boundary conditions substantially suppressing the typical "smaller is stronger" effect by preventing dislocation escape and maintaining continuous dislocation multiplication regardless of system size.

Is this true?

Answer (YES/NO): NO